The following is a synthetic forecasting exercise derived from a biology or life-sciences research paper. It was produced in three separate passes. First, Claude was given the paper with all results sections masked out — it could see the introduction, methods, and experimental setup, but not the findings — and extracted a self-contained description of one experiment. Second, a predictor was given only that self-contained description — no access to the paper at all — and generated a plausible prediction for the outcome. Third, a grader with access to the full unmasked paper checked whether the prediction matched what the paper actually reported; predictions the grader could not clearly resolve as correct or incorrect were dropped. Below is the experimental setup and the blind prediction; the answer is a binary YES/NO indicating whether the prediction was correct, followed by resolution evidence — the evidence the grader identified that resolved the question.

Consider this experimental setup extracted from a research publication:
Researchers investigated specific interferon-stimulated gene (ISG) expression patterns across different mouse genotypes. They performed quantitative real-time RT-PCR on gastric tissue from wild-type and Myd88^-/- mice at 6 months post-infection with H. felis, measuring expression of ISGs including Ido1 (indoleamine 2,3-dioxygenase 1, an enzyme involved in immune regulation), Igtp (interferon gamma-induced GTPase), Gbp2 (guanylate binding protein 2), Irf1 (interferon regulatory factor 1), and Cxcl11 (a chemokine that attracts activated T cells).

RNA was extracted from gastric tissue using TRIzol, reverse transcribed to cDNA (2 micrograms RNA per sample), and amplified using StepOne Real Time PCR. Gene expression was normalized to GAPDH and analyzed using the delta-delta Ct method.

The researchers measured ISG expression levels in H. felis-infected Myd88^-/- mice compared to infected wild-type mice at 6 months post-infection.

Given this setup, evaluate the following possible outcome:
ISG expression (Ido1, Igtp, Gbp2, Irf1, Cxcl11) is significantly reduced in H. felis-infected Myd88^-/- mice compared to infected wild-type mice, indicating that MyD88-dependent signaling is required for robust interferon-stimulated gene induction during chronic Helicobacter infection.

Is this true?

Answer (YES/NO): NO